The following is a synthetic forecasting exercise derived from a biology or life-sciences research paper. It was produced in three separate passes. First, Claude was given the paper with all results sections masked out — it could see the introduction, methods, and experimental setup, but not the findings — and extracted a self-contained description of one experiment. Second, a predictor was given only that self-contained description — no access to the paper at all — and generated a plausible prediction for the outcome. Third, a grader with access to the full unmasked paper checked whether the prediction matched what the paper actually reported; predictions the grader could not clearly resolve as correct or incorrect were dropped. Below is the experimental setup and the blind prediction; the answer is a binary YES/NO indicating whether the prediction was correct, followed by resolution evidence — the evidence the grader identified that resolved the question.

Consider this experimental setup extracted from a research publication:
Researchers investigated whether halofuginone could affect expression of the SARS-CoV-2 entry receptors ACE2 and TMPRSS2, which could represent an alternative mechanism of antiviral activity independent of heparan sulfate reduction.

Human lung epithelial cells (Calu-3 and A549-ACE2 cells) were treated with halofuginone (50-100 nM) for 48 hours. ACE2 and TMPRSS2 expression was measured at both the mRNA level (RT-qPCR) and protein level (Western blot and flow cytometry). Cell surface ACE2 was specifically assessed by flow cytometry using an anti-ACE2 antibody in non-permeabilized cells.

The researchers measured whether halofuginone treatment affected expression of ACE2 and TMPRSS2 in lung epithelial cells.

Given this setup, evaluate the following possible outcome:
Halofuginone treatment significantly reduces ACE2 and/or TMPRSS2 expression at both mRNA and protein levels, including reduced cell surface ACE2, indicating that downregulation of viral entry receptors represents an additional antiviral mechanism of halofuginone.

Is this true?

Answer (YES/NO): NO